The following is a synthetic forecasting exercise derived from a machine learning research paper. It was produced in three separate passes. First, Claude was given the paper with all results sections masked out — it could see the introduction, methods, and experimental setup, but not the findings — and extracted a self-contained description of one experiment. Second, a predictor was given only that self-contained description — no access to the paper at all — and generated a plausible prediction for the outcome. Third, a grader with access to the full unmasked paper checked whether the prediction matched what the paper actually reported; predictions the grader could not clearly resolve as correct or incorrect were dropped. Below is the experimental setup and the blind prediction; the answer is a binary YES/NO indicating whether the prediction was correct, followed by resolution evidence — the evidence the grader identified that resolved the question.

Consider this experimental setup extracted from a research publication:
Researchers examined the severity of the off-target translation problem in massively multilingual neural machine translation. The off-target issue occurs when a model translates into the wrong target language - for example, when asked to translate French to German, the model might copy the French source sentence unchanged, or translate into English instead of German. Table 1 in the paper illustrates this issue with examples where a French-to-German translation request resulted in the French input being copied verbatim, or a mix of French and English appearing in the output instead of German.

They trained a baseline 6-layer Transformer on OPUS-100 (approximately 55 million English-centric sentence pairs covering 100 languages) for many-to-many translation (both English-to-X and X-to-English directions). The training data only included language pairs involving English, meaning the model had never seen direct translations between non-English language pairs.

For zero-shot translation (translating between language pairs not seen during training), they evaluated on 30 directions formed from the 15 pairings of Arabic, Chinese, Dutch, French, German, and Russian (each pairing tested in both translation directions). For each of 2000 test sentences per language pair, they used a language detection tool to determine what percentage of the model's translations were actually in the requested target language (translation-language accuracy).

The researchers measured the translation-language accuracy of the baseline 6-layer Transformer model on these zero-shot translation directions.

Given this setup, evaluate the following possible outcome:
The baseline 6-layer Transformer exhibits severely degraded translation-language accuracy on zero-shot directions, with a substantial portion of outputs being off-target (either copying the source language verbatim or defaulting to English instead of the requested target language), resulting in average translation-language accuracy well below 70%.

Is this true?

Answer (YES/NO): YES